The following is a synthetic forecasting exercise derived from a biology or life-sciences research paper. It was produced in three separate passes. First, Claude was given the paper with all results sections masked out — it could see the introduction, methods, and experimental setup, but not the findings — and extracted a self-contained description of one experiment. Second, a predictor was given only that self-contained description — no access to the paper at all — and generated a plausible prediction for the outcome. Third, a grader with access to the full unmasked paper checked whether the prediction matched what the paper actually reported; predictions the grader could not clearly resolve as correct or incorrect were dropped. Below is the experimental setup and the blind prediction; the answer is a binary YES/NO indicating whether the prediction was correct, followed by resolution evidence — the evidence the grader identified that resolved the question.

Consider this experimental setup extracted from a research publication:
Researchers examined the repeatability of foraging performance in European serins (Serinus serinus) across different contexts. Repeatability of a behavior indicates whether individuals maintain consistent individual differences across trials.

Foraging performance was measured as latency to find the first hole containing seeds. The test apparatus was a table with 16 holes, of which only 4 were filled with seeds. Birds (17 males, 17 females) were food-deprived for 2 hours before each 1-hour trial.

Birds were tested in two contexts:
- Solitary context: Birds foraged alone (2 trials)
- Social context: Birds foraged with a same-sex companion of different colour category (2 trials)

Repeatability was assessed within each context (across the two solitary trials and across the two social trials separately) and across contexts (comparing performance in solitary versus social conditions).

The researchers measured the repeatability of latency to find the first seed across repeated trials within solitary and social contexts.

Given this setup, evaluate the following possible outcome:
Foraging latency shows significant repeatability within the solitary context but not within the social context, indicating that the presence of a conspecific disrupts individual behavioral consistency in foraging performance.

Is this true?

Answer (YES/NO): YES